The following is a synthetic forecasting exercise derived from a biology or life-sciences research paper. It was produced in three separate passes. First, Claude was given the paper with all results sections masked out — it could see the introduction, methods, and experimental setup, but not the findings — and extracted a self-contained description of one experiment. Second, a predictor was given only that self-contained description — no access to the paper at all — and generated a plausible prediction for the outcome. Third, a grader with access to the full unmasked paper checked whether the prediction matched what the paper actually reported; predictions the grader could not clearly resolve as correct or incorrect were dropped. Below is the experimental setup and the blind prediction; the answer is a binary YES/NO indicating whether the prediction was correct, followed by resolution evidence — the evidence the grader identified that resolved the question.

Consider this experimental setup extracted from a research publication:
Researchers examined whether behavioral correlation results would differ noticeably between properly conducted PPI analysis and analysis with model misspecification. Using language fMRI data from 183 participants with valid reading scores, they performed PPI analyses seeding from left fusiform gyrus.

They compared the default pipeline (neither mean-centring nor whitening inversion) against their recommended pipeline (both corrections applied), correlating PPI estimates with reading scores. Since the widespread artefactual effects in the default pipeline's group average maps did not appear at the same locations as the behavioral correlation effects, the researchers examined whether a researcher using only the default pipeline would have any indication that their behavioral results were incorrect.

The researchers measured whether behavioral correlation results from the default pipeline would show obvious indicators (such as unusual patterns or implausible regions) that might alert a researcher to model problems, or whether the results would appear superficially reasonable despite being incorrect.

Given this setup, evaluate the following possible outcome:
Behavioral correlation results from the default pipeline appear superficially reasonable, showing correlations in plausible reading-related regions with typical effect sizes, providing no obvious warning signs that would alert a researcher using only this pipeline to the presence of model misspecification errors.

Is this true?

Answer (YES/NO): YES